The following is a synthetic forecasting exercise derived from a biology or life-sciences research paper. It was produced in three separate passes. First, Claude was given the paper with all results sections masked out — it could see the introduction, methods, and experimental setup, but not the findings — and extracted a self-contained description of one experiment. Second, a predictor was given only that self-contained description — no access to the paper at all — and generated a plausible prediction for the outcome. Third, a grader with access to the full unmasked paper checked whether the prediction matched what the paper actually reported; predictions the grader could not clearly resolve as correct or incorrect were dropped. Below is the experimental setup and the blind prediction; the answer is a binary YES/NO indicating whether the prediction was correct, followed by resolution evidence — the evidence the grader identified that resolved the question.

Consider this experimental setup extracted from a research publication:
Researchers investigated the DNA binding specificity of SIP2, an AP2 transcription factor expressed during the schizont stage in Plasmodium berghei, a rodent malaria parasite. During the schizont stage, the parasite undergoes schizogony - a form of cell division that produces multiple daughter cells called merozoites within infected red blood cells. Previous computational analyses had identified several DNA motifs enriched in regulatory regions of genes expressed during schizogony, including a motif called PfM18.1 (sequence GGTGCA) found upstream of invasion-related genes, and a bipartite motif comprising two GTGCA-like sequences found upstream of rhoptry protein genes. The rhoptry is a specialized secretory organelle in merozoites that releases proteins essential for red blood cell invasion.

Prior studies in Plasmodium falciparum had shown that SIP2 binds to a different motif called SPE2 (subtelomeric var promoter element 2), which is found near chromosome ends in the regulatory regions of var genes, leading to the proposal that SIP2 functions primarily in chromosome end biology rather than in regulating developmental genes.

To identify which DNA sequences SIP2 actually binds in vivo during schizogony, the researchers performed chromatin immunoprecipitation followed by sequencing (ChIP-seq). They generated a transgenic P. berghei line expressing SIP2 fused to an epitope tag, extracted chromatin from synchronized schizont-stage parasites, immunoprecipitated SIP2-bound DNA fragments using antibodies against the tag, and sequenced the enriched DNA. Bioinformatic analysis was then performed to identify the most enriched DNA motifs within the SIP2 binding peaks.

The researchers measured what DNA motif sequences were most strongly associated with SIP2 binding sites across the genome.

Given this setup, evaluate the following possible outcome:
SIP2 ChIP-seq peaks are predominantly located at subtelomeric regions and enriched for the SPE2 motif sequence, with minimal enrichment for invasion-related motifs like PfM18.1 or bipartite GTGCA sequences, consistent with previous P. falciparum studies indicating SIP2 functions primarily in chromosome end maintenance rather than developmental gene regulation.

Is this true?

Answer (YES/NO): NO